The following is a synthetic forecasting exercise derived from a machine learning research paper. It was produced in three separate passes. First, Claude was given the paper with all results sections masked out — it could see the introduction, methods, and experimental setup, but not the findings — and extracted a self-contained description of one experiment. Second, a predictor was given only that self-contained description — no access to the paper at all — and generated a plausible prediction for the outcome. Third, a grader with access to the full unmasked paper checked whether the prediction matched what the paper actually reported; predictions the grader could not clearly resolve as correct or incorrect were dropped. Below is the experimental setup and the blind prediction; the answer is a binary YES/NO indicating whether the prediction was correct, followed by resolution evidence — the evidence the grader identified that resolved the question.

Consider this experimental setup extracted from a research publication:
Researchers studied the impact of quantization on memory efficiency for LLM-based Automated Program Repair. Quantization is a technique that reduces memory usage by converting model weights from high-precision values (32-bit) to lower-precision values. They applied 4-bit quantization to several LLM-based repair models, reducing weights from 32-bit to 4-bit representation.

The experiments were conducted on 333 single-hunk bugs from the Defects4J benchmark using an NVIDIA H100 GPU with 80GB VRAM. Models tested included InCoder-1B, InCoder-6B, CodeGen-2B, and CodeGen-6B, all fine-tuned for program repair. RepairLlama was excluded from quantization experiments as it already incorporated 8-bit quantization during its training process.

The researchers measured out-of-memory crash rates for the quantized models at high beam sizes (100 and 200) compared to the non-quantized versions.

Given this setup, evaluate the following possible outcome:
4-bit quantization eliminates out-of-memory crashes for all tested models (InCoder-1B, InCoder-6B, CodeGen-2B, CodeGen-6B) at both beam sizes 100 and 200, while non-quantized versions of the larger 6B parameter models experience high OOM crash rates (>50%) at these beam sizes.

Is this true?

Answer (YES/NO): NO